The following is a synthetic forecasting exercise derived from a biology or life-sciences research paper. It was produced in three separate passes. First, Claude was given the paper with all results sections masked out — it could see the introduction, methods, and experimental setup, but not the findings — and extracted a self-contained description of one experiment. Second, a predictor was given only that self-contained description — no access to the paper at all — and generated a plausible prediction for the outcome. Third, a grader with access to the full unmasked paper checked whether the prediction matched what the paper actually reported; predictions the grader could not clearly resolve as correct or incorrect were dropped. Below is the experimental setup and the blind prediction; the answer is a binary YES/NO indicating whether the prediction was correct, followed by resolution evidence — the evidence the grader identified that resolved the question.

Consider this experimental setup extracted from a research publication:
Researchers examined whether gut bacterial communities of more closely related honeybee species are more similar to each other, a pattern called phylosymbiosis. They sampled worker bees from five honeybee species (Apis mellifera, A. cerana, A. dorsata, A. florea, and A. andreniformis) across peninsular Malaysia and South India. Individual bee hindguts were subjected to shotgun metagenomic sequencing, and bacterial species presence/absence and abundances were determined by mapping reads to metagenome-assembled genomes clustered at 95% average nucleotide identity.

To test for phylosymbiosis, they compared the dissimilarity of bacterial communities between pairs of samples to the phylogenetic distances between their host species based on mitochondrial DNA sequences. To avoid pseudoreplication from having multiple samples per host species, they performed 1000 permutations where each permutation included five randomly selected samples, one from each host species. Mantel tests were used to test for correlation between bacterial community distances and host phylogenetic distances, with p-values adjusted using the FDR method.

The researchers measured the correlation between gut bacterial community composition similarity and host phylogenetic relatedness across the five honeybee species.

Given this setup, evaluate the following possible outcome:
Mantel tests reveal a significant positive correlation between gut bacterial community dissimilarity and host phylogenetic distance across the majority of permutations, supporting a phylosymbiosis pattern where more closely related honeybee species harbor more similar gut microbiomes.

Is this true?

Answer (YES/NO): NO